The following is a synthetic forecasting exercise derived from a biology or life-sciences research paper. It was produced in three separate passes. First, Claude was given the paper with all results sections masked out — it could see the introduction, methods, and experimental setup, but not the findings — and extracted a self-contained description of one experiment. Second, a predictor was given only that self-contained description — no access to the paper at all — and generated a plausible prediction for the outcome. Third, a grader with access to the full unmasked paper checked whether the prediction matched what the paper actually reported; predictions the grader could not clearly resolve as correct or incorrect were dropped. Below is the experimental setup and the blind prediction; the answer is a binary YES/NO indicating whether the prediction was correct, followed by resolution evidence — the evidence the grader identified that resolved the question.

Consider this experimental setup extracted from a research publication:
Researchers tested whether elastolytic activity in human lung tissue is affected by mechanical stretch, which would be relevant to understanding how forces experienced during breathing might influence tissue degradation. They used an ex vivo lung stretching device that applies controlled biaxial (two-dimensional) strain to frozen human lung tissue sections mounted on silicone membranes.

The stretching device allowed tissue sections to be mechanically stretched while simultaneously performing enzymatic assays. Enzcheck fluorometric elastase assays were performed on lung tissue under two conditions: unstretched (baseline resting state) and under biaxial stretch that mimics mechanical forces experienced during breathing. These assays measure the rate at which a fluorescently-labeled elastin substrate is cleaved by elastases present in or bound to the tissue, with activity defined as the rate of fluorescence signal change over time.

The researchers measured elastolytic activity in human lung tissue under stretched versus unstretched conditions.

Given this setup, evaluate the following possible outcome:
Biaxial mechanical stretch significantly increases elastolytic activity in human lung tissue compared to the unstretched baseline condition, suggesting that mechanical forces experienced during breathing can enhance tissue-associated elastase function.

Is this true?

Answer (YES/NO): NO